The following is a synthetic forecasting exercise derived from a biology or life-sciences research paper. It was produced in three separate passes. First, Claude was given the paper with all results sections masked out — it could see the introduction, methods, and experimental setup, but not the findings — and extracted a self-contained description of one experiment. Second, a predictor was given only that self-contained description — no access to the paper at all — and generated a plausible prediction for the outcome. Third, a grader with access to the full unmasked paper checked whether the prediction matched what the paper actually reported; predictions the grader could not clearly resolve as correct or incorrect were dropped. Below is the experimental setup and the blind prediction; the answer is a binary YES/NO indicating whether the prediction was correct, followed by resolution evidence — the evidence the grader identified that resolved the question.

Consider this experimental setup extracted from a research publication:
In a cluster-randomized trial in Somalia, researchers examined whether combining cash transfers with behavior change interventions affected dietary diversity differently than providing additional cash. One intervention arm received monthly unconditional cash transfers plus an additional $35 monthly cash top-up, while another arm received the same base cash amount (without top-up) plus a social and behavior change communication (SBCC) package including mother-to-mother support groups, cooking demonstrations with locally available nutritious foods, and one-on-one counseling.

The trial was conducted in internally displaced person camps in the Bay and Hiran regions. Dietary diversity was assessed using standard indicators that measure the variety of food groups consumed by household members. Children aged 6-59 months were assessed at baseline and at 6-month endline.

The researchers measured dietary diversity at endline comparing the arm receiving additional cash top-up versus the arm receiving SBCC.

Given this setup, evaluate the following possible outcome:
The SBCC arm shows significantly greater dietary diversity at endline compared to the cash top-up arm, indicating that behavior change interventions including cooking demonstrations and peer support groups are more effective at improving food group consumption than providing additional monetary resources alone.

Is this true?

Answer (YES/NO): NO